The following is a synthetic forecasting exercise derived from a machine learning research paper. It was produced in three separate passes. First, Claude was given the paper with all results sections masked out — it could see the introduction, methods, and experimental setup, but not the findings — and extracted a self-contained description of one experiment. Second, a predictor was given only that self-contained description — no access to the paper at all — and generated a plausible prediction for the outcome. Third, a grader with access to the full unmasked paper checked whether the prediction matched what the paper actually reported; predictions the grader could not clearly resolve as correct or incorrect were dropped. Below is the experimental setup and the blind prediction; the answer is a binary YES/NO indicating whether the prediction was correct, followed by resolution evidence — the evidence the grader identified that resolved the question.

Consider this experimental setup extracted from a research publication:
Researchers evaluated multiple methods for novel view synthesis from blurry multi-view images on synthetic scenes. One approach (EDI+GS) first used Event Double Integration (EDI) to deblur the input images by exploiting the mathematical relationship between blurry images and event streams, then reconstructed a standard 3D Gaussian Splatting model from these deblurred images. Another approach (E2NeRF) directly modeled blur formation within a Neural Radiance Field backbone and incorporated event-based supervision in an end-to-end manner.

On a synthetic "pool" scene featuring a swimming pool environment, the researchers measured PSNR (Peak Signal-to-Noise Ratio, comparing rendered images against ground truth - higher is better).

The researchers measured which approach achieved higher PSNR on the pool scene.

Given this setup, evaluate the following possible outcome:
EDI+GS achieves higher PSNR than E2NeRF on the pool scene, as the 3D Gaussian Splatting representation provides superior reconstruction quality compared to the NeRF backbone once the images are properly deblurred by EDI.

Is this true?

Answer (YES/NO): NO